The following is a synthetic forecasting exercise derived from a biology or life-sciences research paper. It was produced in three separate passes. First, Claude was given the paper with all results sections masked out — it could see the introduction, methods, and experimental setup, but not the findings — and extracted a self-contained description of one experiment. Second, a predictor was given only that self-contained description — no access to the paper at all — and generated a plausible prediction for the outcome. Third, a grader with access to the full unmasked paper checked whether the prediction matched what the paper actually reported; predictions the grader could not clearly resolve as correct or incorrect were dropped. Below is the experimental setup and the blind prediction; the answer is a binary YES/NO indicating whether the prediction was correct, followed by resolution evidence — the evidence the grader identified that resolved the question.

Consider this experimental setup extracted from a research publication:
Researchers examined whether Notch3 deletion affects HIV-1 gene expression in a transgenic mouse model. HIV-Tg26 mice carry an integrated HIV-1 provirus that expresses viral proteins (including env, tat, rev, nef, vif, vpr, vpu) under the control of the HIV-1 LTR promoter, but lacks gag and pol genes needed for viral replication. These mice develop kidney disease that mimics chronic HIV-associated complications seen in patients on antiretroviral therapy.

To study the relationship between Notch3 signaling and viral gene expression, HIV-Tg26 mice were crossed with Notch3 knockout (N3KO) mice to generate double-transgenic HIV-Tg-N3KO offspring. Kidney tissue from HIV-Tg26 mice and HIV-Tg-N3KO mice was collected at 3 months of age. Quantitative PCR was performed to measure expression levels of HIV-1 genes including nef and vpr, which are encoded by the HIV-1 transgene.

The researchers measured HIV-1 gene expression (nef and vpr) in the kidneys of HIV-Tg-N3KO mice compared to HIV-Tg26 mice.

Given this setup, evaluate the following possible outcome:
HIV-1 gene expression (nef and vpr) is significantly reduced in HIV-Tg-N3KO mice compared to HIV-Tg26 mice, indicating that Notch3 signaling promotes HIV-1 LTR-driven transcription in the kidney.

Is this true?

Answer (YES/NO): YES